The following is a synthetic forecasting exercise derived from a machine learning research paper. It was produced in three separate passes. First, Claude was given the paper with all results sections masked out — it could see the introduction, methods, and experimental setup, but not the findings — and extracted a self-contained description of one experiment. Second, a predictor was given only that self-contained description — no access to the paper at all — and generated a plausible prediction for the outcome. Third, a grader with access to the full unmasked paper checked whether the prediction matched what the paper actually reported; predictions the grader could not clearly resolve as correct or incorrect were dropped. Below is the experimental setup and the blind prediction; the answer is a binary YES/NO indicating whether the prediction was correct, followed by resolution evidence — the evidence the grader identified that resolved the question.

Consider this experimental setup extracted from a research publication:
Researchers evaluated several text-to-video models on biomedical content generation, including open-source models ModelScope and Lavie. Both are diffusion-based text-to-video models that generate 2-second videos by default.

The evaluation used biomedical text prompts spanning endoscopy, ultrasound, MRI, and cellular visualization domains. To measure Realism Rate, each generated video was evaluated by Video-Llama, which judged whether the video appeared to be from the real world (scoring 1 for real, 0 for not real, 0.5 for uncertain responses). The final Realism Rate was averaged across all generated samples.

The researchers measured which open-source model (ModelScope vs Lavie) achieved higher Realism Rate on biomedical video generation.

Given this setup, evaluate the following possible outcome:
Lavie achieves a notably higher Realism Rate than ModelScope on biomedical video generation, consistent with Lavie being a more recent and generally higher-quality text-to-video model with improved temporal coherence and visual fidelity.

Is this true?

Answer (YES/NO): NO